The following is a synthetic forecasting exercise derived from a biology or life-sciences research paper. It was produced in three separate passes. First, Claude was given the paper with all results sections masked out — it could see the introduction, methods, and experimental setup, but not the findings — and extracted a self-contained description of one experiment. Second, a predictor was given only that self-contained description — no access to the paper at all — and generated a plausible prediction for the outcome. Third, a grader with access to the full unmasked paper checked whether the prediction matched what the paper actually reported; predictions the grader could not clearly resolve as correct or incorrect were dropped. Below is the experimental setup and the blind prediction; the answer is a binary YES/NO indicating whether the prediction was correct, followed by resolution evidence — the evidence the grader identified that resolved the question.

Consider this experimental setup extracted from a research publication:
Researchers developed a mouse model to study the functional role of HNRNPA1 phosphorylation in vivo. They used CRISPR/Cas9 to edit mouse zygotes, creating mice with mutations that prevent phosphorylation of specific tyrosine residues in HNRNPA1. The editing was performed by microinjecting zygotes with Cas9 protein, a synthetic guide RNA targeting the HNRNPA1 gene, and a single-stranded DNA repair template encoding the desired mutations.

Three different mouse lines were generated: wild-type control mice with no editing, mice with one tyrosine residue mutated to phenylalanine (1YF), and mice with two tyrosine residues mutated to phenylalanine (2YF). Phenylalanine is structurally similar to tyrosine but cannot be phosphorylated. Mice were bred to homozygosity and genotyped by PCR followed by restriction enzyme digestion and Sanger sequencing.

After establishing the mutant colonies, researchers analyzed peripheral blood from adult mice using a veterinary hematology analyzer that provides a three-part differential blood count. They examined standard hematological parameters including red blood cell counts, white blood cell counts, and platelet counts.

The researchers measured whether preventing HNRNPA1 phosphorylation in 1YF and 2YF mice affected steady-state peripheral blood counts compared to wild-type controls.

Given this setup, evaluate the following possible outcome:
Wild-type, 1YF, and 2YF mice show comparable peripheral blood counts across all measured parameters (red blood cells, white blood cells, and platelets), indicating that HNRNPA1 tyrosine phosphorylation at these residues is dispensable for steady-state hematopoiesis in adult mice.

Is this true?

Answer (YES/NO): YES